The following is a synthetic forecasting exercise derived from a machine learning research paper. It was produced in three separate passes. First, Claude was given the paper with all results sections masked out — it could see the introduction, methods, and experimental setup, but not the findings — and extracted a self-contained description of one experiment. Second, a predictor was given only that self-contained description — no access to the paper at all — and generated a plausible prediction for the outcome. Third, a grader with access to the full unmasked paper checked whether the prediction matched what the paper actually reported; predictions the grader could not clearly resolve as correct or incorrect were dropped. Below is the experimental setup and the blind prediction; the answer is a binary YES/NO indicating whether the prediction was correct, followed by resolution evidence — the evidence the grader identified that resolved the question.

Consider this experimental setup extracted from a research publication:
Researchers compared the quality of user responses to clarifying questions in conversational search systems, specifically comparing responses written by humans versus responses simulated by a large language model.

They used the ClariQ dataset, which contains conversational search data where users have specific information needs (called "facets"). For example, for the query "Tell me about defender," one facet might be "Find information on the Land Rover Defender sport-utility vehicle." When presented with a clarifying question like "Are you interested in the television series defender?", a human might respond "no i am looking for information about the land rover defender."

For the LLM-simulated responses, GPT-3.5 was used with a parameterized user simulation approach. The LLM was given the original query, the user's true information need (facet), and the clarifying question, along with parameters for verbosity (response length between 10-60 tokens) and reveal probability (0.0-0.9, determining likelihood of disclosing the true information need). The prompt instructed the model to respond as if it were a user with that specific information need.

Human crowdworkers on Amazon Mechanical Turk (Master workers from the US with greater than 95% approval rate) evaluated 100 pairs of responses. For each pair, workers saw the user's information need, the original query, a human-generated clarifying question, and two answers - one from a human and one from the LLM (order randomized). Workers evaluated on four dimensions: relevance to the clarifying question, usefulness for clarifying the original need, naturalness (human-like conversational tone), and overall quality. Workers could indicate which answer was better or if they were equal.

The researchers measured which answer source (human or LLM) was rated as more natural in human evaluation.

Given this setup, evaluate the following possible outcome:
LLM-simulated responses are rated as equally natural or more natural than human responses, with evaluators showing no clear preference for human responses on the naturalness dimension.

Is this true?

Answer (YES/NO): YES